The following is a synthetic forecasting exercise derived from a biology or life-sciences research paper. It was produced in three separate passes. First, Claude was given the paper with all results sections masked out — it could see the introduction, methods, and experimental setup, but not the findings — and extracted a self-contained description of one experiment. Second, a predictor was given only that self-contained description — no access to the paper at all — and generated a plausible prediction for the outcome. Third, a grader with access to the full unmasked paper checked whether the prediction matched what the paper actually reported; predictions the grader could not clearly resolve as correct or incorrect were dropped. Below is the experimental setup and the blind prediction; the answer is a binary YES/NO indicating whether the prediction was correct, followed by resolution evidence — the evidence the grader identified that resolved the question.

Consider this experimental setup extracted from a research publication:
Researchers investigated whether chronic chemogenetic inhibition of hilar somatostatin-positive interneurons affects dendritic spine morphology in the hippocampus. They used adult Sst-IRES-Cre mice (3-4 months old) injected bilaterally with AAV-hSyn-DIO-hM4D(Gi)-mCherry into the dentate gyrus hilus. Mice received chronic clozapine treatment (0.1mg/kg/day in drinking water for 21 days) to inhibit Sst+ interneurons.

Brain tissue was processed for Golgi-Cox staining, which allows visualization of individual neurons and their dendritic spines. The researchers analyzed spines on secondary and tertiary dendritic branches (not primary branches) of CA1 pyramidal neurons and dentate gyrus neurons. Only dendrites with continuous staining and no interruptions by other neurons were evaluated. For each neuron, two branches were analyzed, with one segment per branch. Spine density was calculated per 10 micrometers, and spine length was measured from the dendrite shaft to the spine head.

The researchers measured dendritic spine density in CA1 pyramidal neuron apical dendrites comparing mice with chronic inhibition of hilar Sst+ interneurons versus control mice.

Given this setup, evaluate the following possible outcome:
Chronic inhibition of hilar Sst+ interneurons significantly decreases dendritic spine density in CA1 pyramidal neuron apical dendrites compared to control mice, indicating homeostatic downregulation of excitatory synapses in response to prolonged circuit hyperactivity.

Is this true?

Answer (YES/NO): YES